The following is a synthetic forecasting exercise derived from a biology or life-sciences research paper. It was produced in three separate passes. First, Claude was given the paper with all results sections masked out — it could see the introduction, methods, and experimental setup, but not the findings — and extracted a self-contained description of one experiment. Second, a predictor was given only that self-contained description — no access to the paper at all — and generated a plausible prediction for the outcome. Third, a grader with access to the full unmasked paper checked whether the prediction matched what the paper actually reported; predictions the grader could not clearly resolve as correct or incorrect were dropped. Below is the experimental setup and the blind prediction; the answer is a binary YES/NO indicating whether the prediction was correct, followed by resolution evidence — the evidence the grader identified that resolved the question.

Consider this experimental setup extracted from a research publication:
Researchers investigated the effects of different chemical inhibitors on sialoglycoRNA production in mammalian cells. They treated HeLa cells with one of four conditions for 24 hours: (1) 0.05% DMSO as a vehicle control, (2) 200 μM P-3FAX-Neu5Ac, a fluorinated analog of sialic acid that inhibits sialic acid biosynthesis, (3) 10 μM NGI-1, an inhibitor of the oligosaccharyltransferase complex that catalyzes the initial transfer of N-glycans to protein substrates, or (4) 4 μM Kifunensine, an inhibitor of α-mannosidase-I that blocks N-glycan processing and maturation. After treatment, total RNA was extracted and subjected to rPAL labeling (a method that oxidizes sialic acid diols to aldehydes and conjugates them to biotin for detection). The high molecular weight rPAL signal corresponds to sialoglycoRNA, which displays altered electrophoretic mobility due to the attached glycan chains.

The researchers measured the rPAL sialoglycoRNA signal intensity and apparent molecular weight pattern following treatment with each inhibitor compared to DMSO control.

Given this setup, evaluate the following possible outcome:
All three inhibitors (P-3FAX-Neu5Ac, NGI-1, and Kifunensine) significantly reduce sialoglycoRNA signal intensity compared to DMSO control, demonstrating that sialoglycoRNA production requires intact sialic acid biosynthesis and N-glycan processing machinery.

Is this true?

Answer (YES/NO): YES